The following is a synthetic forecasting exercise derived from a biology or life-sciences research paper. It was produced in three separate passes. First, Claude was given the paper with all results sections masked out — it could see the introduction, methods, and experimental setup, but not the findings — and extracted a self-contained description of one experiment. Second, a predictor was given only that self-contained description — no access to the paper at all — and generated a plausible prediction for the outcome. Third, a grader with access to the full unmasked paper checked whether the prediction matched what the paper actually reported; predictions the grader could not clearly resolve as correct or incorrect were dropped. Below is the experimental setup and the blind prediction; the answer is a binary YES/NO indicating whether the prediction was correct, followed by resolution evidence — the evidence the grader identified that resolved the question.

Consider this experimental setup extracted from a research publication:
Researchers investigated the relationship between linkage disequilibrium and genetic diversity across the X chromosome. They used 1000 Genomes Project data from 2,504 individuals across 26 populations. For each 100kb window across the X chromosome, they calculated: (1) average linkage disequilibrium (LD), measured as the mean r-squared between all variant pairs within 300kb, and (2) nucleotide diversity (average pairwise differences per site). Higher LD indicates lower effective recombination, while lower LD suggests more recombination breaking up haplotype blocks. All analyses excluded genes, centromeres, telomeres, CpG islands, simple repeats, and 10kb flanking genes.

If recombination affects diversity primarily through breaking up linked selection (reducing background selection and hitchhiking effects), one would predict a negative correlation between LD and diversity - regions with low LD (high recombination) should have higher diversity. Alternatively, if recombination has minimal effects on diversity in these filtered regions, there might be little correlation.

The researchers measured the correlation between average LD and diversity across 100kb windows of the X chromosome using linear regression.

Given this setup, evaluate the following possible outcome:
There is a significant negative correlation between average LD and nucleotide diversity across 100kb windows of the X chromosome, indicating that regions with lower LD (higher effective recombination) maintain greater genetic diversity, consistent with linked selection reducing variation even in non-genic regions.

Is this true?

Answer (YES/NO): YES